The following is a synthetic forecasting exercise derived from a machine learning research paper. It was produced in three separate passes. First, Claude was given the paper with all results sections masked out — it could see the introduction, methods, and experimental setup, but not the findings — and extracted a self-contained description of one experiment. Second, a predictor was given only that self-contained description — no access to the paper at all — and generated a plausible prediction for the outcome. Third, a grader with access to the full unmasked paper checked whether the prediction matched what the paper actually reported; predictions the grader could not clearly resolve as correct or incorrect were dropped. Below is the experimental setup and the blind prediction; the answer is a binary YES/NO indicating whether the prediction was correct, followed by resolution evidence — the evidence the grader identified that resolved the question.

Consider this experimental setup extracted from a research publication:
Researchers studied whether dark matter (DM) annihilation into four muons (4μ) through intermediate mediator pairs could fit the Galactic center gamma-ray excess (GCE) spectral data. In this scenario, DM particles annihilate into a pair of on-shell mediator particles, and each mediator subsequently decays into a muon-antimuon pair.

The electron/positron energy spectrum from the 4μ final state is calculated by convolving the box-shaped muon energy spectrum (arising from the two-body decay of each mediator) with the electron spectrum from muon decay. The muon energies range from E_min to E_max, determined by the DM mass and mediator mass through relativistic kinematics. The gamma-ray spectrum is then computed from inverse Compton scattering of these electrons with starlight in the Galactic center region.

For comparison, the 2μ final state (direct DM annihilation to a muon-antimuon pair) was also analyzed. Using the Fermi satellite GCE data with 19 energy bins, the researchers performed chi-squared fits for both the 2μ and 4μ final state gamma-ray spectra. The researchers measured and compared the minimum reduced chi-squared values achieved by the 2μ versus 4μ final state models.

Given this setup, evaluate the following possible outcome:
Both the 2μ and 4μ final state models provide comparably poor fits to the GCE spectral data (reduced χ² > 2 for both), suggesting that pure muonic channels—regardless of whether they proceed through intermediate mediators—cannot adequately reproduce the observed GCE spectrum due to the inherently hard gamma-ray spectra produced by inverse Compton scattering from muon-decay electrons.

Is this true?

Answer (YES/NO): NO